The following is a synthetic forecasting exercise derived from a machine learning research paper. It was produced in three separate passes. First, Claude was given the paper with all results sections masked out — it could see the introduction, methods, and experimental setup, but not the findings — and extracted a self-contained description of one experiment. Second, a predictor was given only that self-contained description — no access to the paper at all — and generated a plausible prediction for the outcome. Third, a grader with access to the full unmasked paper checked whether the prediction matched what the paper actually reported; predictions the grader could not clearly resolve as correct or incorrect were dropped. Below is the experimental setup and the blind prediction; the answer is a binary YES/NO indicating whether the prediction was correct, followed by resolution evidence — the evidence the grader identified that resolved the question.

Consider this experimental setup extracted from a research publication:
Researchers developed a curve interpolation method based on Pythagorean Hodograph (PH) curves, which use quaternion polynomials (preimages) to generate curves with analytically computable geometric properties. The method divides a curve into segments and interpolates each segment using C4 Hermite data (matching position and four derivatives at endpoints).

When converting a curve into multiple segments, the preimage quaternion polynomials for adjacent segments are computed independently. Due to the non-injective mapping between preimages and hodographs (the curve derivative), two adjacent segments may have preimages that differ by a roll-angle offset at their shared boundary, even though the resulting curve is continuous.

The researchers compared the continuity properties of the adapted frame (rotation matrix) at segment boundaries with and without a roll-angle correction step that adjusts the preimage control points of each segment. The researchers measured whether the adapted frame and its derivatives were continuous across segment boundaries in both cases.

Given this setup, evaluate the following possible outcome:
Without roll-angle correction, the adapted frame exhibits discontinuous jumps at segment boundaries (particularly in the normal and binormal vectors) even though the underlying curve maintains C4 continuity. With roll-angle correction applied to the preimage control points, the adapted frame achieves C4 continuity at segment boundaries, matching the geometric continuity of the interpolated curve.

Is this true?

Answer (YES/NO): NO